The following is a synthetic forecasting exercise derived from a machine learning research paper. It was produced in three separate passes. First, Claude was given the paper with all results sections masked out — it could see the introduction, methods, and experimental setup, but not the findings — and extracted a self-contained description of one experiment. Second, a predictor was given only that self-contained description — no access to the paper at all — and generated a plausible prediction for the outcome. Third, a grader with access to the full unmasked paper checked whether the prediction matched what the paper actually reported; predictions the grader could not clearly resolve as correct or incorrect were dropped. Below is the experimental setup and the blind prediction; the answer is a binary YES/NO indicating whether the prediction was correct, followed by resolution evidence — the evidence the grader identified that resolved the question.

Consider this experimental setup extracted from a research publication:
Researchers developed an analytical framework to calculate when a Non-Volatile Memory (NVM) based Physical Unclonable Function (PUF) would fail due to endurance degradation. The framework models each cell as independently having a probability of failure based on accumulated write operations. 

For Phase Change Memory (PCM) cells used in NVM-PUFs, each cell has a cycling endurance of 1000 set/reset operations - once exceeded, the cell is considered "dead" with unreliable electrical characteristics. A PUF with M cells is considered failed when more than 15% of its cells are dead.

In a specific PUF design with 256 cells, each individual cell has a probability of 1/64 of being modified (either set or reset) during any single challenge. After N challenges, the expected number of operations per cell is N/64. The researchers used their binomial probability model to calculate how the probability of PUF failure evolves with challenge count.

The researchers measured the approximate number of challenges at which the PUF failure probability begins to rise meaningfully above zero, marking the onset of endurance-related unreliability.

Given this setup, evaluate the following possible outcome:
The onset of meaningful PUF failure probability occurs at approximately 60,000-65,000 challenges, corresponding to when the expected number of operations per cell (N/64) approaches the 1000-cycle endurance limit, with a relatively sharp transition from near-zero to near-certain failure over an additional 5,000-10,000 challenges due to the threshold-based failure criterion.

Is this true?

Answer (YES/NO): NO